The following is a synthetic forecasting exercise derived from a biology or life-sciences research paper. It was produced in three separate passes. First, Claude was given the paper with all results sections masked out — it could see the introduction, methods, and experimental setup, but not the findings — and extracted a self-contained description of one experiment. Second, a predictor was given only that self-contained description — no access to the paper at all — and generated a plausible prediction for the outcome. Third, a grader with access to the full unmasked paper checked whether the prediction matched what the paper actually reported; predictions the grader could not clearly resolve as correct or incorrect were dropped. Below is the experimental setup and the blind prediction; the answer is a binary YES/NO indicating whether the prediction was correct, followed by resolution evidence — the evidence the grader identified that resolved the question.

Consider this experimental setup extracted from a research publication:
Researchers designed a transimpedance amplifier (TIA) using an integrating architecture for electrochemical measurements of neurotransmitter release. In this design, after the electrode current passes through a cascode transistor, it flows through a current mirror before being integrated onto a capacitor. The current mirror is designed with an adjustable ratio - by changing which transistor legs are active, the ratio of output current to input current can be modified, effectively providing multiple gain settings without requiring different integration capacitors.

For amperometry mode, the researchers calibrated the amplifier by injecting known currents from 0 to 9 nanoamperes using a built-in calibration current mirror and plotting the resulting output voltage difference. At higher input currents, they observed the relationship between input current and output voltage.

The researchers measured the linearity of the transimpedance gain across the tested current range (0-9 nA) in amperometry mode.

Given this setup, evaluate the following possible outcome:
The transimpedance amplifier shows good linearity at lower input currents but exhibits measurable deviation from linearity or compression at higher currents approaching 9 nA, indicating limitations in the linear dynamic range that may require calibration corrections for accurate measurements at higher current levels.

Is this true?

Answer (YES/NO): YES